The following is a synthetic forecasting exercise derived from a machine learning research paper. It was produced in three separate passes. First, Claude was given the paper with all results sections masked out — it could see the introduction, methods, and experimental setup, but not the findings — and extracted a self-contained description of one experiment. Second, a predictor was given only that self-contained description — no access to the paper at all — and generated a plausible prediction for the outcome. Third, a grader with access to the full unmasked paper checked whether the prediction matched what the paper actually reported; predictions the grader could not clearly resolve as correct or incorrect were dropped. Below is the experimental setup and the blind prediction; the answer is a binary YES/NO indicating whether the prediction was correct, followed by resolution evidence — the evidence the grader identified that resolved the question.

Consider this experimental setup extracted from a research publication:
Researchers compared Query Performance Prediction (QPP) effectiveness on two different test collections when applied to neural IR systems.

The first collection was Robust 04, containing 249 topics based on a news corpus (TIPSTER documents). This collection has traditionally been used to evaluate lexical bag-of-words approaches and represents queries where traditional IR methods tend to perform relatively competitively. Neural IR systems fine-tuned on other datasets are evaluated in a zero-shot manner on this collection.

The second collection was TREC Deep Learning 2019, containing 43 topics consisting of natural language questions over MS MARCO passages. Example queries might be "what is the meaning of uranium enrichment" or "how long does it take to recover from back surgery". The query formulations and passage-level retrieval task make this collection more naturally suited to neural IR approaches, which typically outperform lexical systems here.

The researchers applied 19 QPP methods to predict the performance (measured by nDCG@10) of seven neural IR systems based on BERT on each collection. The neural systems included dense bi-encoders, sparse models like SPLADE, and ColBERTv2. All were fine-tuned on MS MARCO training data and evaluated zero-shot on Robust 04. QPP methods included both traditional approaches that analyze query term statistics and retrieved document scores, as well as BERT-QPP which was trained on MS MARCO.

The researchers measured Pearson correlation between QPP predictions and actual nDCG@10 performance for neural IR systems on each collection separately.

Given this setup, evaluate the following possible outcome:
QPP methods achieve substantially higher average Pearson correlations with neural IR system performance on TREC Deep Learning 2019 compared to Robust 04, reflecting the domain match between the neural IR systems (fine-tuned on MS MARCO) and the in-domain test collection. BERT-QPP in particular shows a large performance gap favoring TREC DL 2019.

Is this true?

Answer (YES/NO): NO